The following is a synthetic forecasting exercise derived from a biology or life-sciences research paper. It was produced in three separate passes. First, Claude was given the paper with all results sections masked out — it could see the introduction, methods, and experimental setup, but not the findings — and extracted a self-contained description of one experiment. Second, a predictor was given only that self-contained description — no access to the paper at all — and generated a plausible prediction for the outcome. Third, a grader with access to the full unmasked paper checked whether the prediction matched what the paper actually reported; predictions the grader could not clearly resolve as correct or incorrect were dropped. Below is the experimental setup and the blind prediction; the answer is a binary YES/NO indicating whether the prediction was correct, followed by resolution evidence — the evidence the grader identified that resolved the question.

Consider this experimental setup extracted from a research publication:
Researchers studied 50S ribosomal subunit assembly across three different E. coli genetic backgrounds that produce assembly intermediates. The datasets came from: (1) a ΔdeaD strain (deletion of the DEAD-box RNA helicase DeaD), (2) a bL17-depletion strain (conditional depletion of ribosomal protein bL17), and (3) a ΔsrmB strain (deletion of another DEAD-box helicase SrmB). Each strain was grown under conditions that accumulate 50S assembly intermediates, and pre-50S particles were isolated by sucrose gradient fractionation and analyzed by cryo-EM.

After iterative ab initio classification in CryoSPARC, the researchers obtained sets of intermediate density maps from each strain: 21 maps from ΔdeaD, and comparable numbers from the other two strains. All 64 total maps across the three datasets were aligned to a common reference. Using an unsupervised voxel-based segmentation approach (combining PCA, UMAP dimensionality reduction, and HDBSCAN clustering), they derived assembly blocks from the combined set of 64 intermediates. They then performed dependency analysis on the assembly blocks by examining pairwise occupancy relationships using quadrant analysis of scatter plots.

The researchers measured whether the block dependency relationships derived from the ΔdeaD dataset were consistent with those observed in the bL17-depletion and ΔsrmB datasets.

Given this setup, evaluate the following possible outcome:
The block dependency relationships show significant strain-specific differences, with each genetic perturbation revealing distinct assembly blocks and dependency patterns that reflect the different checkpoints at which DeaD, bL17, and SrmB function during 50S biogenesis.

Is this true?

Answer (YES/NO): NO